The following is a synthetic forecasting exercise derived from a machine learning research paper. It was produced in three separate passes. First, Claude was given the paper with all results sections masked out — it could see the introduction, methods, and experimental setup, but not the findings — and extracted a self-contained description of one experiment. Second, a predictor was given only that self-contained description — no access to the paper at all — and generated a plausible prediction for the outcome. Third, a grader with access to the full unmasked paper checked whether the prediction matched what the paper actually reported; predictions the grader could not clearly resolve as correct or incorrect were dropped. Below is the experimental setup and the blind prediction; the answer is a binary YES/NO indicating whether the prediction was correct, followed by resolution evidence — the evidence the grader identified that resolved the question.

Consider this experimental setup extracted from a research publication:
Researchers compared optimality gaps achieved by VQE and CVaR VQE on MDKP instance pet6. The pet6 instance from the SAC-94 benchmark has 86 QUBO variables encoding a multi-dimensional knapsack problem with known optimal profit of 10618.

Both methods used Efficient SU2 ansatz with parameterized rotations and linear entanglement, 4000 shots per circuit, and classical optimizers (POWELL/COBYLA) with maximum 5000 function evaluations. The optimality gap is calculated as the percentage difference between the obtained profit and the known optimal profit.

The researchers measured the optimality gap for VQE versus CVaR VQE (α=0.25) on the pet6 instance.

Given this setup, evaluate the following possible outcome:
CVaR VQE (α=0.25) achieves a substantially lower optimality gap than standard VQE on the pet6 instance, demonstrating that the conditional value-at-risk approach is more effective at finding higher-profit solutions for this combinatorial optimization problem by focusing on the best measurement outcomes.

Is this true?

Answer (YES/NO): NO